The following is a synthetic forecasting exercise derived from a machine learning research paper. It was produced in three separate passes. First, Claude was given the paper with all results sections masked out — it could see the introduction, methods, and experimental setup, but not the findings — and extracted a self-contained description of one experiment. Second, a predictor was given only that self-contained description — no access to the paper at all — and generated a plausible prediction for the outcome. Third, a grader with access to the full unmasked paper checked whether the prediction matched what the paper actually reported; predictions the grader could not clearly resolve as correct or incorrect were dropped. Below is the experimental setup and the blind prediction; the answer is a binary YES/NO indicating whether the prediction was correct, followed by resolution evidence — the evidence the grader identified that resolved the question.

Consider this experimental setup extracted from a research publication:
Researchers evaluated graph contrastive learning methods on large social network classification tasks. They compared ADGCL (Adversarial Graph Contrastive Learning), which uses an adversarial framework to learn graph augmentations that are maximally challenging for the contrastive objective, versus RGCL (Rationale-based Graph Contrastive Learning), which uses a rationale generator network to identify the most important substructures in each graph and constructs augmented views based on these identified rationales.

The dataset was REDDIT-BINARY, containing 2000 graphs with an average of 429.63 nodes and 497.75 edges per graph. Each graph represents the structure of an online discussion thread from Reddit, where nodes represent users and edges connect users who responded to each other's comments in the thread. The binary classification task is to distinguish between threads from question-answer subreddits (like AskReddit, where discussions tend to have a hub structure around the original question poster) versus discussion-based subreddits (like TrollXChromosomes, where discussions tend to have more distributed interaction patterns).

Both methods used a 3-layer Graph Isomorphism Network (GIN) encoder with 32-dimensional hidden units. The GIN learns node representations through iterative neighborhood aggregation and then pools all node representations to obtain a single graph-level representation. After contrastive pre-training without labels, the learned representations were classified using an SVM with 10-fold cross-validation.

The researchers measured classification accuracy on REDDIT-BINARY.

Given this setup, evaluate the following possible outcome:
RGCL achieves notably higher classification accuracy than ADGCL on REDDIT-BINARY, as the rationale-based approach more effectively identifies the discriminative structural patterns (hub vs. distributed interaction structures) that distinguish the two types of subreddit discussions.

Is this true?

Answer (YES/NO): NO